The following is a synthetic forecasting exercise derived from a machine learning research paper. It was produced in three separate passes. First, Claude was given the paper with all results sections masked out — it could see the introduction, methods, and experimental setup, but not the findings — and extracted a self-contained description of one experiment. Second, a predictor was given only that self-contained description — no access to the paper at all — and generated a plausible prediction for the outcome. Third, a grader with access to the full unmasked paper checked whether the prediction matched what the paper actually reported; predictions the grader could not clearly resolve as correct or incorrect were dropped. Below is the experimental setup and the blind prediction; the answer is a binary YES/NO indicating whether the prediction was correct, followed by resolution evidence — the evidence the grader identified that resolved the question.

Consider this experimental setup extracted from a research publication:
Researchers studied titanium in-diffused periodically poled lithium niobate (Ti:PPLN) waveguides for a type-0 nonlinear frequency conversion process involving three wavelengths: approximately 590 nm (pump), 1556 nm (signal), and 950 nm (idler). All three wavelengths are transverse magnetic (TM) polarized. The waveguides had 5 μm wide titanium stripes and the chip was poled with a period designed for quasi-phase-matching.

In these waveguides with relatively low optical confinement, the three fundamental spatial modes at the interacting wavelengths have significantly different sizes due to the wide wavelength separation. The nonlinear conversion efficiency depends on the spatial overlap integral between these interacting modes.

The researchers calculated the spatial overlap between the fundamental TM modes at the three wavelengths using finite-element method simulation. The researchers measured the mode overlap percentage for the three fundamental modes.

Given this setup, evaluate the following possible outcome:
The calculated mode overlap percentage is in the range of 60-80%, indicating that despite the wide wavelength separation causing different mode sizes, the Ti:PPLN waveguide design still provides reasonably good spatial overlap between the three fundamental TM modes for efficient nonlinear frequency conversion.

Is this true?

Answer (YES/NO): NO